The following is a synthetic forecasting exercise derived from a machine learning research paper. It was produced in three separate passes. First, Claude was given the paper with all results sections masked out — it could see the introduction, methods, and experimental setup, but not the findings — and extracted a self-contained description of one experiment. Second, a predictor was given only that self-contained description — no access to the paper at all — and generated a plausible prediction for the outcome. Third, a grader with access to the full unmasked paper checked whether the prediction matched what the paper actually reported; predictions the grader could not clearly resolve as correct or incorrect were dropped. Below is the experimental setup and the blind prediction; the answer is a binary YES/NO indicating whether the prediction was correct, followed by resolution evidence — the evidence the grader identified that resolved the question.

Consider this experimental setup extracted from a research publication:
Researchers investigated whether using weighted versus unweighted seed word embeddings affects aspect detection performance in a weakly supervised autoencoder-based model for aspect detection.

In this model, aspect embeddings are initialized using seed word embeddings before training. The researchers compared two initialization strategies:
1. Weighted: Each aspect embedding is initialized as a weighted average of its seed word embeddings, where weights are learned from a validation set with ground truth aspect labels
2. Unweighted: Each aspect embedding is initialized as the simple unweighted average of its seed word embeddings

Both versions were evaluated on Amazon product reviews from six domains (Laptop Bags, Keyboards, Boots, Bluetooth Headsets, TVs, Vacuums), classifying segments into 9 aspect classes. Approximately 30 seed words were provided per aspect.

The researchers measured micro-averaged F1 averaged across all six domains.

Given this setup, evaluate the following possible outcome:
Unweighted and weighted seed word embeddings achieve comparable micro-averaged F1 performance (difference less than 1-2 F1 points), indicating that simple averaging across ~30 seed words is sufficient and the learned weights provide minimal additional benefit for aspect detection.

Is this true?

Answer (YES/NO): NO